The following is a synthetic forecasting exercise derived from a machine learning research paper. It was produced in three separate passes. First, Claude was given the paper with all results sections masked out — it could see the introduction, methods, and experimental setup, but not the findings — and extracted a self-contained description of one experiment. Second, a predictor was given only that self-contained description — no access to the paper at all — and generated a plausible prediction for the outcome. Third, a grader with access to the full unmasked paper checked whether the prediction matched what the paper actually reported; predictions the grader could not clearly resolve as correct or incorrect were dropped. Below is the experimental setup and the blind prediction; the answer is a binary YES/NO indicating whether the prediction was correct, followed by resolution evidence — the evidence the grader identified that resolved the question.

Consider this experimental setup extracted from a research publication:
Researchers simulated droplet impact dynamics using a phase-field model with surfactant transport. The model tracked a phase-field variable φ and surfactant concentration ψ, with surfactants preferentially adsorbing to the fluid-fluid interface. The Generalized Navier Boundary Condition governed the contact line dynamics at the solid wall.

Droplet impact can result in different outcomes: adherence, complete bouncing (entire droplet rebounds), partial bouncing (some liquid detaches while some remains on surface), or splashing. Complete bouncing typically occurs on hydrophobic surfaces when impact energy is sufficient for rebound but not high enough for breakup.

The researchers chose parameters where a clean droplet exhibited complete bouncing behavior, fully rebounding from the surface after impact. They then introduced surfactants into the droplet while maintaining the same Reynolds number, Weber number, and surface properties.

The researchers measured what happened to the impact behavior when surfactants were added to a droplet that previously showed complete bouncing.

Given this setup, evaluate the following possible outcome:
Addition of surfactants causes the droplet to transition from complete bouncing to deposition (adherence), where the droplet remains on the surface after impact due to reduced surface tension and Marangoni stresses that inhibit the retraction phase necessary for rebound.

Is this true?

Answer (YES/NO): NO